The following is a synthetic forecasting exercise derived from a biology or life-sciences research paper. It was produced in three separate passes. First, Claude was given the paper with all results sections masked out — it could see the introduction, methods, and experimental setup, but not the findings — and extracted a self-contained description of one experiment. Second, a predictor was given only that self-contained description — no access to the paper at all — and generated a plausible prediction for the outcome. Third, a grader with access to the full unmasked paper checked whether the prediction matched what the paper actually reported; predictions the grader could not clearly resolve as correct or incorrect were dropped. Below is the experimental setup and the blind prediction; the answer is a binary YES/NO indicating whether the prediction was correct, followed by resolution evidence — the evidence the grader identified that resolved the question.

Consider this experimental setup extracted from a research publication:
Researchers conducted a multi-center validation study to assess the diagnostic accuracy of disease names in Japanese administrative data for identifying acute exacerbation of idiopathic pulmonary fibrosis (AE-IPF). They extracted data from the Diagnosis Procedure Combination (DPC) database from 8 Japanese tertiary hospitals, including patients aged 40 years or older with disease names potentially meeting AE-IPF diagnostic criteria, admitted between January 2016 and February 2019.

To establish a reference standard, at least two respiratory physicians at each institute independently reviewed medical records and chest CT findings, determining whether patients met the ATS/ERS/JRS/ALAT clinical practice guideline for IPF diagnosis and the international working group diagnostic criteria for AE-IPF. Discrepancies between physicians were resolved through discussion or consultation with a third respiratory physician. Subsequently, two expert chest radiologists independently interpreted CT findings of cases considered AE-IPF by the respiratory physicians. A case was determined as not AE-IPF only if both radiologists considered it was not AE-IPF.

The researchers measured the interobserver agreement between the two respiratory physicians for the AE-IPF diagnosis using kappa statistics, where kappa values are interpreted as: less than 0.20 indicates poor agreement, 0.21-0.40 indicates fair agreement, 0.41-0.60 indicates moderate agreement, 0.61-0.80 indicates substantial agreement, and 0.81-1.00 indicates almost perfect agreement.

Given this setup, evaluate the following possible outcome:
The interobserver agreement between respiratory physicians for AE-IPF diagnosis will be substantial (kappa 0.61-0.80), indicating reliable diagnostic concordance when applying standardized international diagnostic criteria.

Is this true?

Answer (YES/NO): YES